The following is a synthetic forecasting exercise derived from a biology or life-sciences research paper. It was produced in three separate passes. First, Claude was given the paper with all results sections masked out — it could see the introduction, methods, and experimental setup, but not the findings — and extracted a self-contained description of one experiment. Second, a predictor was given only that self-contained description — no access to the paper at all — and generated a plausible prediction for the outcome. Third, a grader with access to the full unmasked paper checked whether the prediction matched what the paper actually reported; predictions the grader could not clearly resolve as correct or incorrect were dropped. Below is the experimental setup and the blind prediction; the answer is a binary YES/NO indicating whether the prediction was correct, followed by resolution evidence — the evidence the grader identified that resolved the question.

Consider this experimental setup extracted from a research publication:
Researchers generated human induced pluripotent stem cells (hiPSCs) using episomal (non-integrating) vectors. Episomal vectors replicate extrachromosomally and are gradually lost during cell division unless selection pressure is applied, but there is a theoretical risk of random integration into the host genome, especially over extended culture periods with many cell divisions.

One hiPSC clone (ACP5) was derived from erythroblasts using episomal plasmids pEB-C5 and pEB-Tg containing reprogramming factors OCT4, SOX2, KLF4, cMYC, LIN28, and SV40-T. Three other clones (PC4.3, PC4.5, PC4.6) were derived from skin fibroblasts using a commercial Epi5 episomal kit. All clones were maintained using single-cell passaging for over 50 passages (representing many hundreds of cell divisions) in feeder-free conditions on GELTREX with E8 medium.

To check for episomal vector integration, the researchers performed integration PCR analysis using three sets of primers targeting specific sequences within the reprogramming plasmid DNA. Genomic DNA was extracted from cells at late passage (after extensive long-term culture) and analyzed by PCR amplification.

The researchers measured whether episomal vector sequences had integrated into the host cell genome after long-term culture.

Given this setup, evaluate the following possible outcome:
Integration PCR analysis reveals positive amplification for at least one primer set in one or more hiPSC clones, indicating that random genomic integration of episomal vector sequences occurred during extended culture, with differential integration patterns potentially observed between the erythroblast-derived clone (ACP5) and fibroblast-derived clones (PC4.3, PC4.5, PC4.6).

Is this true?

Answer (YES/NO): NO